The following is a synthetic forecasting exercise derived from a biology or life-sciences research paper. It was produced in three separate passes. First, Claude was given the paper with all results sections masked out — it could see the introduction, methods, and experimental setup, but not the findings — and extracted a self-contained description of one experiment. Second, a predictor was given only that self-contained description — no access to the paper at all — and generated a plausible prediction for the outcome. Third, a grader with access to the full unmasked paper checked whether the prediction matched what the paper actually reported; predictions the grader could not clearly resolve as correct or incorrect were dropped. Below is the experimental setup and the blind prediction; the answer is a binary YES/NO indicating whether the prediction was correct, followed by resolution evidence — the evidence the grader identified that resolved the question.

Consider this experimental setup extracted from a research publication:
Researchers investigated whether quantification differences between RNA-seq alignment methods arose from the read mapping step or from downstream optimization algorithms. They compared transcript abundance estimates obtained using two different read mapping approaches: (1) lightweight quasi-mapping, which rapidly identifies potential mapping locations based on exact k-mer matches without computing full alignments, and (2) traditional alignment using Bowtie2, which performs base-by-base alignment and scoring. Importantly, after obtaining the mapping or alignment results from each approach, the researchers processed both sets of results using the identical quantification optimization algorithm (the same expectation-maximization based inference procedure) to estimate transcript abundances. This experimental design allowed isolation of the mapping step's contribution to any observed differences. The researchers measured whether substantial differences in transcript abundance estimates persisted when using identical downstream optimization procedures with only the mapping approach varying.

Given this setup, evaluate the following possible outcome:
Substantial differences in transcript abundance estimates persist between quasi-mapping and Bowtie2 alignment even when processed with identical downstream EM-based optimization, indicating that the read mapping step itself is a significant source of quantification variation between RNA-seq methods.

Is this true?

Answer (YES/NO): YES